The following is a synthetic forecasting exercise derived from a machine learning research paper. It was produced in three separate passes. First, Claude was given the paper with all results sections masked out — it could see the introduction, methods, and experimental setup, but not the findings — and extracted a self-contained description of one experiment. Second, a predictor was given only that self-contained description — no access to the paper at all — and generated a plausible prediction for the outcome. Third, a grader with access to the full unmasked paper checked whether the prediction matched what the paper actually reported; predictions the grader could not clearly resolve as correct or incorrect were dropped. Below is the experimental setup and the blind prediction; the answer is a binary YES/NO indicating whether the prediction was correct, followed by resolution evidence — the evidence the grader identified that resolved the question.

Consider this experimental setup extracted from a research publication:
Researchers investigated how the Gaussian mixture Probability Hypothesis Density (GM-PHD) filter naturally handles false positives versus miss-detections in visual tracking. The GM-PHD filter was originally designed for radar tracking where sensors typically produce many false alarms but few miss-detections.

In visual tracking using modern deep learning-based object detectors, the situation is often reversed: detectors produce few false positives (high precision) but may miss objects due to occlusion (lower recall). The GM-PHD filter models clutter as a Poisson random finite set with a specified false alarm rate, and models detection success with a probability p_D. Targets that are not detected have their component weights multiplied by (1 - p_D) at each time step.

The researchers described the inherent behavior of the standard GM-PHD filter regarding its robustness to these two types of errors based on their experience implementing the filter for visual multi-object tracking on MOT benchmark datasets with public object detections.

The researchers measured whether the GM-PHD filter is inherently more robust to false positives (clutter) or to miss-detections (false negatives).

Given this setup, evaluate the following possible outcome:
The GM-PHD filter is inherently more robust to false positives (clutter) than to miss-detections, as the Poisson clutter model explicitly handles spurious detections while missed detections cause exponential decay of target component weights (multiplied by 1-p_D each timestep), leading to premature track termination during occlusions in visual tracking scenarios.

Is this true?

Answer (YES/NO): YES